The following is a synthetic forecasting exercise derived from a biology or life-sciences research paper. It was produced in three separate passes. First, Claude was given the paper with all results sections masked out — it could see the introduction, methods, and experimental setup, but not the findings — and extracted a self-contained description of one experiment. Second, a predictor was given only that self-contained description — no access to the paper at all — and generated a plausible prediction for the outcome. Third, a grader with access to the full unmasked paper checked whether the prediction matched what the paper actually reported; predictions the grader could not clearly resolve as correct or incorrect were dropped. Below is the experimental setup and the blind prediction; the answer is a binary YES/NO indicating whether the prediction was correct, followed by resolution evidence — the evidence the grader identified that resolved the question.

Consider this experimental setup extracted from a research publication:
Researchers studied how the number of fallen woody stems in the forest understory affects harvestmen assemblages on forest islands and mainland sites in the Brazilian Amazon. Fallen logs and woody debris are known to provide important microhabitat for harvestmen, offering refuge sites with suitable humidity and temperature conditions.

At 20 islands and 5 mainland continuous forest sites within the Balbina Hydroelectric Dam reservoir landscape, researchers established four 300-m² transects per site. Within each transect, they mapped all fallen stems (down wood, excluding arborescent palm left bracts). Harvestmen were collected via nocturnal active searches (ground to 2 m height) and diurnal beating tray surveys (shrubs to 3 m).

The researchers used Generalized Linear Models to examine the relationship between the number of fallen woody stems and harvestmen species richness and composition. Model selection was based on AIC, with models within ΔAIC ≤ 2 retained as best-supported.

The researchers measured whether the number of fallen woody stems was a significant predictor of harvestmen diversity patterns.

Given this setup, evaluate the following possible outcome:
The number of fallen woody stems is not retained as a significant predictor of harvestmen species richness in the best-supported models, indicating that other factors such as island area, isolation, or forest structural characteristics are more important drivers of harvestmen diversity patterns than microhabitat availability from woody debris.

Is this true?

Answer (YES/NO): NO